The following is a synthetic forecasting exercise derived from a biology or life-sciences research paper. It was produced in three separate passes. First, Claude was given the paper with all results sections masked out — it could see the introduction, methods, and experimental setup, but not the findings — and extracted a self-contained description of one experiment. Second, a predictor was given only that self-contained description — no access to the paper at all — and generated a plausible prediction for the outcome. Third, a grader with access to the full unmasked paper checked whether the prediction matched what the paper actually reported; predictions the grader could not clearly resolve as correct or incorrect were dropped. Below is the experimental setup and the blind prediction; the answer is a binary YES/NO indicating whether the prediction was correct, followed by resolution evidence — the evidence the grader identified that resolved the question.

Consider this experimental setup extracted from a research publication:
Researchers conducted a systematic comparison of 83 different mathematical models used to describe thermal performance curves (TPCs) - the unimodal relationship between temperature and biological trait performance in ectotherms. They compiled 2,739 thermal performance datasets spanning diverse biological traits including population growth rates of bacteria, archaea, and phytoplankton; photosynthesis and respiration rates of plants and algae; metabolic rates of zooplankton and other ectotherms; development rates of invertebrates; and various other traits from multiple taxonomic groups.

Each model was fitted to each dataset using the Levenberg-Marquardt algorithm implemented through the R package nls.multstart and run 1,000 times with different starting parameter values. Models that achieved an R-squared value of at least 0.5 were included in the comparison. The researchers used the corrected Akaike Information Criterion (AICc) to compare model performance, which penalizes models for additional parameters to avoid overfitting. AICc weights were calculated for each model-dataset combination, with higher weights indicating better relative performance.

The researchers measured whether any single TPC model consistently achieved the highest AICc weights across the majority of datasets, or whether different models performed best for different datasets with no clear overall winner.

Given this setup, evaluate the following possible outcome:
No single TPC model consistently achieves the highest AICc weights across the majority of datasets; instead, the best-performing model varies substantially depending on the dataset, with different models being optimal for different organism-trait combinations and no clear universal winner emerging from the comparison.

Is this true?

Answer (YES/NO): YES